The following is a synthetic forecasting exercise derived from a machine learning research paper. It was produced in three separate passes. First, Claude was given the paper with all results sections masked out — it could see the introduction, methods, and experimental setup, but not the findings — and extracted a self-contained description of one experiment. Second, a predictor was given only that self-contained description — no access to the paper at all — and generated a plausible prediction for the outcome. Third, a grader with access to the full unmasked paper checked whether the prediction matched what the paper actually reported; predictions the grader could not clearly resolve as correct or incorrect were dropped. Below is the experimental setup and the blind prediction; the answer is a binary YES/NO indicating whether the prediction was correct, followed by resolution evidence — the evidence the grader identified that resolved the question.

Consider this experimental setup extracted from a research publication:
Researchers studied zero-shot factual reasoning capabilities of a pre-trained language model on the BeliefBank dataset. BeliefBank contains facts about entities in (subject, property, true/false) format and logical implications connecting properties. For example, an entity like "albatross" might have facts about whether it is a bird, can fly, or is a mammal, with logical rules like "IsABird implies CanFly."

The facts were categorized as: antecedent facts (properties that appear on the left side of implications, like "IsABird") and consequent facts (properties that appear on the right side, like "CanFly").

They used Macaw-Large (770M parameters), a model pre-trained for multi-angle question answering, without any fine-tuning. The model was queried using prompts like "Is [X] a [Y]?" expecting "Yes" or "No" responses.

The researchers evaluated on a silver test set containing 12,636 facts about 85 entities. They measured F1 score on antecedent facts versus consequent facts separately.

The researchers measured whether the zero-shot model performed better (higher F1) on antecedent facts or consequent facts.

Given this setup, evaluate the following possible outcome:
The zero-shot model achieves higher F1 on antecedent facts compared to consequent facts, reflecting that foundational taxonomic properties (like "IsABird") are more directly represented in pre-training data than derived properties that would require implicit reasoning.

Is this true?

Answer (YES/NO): NO